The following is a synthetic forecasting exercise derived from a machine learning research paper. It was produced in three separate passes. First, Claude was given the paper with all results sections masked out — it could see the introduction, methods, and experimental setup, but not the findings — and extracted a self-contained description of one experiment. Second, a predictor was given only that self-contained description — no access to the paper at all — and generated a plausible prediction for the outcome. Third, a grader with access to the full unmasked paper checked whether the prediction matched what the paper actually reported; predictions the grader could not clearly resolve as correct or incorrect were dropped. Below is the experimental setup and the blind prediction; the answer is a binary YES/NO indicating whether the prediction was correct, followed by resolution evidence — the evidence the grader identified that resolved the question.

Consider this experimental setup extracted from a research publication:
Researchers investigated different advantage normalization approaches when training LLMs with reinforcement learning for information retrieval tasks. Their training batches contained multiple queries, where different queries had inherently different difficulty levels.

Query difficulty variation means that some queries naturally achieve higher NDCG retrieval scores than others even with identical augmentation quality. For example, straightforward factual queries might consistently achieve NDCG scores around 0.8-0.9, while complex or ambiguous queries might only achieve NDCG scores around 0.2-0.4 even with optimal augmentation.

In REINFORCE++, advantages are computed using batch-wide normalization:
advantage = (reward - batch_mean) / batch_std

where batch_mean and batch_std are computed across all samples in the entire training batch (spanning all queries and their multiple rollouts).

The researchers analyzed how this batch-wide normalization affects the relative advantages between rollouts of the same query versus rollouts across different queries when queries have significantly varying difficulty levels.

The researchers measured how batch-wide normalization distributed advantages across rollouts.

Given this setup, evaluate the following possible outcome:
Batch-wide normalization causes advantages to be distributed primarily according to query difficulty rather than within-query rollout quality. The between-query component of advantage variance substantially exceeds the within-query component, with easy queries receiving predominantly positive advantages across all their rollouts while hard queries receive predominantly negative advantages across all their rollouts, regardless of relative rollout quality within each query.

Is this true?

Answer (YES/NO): YES